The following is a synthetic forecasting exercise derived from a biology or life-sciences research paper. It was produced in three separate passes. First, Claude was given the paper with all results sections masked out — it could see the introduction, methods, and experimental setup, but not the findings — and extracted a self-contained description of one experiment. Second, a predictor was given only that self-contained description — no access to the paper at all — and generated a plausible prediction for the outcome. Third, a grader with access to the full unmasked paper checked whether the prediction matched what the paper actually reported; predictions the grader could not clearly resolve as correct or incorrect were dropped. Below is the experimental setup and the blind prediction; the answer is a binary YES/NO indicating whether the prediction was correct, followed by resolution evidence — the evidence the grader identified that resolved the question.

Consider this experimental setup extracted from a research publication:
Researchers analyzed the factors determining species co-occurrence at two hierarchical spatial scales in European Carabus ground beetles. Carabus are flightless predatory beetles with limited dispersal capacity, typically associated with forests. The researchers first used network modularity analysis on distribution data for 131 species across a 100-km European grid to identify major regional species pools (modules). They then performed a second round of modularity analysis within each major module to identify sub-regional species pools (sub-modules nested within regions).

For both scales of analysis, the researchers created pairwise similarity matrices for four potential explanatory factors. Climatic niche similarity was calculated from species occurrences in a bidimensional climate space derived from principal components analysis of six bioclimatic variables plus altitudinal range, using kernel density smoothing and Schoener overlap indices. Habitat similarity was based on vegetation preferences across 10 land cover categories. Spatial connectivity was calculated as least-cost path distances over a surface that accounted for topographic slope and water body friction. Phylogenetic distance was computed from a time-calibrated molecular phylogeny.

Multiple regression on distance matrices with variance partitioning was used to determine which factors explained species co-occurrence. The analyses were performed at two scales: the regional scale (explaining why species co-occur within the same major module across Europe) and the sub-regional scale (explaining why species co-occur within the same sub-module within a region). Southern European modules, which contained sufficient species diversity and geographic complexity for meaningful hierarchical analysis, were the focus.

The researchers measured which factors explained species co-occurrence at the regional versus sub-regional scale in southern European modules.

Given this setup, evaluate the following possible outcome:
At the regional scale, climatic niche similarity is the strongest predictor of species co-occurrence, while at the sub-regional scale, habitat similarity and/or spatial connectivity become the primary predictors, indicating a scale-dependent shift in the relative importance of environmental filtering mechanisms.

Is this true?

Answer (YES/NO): NO